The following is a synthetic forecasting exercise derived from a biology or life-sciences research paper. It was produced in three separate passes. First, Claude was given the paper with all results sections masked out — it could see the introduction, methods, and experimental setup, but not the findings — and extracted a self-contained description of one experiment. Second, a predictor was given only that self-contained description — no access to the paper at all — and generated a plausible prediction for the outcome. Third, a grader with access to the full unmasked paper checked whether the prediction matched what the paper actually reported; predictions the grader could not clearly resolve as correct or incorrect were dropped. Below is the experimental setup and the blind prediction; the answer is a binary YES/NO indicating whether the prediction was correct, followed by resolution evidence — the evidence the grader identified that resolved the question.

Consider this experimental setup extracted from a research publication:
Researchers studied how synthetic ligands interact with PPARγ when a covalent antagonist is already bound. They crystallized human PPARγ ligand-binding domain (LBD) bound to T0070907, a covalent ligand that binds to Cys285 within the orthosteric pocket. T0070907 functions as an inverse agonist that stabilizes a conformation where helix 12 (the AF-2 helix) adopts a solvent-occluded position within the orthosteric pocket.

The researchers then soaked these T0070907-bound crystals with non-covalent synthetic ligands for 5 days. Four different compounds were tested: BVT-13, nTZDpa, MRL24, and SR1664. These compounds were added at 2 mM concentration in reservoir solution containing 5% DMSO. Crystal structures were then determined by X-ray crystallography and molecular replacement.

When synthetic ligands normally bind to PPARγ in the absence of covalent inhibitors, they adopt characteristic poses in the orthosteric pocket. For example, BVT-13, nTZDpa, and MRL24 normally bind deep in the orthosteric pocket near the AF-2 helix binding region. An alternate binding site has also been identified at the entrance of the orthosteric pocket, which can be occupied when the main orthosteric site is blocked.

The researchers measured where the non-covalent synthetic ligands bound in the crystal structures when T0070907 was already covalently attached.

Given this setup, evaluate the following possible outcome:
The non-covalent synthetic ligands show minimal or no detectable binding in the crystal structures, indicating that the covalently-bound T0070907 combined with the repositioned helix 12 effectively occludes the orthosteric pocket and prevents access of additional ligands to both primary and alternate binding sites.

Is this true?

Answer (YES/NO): NO